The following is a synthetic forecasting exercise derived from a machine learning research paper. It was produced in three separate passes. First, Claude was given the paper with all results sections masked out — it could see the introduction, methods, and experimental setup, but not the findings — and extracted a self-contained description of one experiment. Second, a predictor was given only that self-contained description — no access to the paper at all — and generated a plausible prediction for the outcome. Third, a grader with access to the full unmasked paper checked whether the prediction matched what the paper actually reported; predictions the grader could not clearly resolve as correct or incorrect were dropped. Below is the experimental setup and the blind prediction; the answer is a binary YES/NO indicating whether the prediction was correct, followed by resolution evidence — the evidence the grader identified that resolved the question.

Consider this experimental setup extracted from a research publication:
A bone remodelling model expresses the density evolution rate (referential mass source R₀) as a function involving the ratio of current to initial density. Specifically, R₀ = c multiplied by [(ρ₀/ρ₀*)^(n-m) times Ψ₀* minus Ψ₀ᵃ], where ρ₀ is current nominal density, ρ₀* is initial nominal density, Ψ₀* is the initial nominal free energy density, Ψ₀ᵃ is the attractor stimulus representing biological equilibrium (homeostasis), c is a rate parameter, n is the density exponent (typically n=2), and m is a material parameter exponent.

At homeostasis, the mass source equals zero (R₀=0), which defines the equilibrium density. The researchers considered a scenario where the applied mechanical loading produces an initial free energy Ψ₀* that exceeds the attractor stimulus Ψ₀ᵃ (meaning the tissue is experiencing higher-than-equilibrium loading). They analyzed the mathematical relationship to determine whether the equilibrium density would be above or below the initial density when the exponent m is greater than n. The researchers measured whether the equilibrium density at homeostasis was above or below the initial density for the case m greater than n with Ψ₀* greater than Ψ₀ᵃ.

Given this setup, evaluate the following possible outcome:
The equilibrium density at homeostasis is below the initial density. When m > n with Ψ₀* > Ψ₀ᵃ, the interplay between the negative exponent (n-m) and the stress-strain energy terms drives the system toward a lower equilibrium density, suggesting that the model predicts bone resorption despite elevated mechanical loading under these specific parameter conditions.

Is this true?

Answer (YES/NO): NO